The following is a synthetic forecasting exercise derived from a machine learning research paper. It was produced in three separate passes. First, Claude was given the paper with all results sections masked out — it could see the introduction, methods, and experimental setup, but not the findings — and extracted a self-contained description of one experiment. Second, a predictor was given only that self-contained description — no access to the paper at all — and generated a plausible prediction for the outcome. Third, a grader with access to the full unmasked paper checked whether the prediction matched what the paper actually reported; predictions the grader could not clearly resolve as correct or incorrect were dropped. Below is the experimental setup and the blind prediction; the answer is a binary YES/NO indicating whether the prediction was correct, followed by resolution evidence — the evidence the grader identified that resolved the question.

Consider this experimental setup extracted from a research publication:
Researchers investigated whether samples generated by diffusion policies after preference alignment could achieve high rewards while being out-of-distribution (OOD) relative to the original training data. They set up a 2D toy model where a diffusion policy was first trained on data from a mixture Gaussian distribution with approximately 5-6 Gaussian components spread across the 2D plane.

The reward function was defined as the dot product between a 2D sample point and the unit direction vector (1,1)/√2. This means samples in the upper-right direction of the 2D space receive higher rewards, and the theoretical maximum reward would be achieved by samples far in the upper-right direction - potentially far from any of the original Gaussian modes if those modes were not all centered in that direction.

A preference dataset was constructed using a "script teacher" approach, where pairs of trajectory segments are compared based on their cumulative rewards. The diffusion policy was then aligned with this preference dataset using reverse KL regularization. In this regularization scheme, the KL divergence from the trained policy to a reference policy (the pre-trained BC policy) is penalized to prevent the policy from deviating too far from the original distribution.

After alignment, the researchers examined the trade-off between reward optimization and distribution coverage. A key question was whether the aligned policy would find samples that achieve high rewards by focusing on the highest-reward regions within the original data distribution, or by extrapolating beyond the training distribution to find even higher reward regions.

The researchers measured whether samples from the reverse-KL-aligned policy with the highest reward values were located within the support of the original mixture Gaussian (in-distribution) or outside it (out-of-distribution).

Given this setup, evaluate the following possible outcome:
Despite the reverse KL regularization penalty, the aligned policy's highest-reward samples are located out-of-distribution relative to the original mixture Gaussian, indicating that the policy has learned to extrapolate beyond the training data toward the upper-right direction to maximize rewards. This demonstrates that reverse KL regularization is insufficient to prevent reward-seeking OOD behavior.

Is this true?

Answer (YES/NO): YES